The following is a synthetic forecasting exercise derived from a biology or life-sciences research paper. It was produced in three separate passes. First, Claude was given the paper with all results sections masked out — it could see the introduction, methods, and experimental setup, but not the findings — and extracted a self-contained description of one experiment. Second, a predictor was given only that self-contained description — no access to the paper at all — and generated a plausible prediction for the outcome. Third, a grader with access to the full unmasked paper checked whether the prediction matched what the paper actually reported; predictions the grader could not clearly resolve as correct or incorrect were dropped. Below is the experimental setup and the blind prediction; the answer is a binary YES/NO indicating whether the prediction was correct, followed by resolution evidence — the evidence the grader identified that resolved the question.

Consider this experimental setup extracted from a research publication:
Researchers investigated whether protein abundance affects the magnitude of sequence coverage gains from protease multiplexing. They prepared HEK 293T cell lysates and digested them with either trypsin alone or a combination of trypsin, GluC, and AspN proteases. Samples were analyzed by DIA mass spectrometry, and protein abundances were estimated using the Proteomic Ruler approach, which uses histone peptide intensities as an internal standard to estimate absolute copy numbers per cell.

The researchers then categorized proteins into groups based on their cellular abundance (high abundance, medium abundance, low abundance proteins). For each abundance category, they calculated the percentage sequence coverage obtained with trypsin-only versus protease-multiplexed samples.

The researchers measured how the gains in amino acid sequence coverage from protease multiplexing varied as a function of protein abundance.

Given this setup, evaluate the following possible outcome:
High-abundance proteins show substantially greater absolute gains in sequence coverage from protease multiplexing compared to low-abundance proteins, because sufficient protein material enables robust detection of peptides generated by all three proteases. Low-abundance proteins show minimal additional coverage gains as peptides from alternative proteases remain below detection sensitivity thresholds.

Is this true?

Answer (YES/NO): YES